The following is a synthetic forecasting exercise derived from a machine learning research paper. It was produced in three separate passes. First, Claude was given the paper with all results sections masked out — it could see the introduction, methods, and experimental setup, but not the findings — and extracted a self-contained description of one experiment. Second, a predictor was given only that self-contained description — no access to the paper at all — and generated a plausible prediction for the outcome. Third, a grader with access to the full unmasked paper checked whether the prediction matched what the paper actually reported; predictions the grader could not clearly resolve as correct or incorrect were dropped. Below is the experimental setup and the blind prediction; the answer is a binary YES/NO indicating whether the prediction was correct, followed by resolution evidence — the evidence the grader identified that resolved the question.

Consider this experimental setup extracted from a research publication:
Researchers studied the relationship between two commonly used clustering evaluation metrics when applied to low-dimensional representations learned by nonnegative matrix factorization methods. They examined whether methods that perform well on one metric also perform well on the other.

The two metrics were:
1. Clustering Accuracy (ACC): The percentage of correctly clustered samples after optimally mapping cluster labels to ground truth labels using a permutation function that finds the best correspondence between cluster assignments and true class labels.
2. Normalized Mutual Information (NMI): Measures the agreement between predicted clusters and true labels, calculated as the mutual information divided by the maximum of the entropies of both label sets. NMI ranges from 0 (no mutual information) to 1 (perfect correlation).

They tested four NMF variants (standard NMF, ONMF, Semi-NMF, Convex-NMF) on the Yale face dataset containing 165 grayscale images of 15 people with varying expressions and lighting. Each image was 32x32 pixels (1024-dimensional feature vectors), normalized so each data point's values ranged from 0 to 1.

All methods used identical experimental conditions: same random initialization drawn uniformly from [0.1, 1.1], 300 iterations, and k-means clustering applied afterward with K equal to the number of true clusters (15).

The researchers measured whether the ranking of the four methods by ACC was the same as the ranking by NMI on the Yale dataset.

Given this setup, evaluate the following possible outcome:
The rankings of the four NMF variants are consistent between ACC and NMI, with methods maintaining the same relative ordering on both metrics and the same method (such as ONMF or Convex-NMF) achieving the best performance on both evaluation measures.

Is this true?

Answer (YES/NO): NO